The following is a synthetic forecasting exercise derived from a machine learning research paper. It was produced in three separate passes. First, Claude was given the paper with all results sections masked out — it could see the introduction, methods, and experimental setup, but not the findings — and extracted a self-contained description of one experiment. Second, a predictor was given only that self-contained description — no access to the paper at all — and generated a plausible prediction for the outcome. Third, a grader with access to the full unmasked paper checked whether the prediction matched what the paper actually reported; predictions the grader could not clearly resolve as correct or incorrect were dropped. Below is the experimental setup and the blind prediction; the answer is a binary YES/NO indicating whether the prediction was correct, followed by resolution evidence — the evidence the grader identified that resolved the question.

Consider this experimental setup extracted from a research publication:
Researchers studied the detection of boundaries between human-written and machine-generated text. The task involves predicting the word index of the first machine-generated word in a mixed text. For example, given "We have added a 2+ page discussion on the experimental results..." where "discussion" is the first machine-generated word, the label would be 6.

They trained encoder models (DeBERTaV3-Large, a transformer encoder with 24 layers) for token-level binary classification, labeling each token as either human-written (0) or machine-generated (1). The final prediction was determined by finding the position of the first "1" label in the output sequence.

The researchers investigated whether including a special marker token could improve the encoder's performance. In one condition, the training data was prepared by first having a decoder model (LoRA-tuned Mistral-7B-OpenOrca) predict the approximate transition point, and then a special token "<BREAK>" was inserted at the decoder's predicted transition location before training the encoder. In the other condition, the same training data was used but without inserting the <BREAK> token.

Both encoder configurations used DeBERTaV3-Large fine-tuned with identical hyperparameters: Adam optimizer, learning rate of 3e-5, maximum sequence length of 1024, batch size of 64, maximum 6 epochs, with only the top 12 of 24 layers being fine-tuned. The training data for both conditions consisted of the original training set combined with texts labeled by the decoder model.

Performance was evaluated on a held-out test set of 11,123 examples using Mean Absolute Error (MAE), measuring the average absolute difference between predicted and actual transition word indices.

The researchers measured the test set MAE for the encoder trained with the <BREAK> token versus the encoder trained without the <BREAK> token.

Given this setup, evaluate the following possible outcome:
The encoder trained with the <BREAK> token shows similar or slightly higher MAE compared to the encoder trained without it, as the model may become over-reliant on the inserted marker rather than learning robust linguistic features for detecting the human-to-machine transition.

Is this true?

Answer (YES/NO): NO